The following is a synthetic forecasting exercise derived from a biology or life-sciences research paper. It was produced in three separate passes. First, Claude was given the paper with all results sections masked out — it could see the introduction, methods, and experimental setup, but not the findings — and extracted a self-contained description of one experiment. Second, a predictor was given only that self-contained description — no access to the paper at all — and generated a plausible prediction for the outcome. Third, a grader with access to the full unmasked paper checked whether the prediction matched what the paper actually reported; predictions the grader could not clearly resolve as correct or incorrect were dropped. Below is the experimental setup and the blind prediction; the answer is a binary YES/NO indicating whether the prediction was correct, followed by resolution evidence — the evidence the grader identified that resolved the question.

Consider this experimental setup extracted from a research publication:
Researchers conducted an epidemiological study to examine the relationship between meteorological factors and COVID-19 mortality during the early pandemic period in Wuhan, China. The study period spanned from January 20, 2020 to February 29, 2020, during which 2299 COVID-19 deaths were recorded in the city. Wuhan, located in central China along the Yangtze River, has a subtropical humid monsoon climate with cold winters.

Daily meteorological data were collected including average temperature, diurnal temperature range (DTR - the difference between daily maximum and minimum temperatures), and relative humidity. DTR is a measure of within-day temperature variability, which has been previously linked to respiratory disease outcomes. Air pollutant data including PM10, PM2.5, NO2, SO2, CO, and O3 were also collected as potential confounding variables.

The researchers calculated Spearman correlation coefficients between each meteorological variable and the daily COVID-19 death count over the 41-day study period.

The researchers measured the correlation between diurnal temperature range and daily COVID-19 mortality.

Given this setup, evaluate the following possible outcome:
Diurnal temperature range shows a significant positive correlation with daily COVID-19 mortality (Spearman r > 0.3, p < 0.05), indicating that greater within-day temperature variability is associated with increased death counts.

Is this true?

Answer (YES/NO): YES